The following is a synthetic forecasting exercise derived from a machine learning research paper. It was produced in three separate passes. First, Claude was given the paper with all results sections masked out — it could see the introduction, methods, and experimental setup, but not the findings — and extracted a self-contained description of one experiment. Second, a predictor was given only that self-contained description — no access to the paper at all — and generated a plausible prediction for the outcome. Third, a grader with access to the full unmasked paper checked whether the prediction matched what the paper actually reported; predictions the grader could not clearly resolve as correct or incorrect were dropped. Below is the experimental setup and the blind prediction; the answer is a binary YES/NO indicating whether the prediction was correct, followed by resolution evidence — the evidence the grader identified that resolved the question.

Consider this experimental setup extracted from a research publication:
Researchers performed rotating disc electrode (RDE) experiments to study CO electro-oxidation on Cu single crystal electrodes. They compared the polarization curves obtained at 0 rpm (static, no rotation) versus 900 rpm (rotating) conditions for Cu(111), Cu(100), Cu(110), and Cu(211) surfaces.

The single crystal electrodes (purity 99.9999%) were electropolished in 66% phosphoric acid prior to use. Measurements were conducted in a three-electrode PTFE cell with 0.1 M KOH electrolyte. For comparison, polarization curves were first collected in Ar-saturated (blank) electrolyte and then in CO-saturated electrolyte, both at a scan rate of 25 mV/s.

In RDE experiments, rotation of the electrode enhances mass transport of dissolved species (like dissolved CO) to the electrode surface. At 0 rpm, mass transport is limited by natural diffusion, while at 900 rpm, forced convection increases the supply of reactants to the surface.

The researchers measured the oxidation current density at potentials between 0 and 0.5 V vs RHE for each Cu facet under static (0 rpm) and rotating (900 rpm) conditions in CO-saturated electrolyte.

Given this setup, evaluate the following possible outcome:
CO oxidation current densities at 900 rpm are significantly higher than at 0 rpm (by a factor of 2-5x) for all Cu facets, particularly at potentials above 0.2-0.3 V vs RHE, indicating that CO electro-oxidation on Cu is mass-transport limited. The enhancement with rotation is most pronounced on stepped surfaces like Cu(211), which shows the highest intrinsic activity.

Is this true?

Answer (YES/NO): NO